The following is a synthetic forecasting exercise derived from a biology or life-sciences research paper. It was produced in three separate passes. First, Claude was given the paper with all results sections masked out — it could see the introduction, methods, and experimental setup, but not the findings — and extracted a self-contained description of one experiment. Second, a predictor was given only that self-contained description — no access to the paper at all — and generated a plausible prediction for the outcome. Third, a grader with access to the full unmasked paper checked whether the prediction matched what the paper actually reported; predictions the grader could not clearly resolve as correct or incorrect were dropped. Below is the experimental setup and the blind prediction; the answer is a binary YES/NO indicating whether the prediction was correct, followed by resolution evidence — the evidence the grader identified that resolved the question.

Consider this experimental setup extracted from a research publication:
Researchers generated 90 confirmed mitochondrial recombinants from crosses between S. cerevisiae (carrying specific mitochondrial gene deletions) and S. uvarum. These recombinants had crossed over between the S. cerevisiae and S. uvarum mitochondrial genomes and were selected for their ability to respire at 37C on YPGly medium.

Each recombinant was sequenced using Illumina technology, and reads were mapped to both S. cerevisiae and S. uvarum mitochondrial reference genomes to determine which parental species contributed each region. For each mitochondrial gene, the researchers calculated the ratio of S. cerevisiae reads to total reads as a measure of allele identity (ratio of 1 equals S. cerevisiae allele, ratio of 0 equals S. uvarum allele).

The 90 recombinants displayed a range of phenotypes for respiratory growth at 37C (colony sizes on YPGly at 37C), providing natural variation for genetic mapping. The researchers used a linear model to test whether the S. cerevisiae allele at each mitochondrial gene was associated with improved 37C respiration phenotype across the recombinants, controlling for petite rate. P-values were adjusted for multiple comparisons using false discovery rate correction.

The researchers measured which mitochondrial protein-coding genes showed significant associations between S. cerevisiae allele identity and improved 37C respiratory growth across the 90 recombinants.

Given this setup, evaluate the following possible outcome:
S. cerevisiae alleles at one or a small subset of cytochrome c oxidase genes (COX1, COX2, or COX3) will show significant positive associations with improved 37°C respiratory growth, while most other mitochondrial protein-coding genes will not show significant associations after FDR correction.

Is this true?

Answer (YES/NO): NO